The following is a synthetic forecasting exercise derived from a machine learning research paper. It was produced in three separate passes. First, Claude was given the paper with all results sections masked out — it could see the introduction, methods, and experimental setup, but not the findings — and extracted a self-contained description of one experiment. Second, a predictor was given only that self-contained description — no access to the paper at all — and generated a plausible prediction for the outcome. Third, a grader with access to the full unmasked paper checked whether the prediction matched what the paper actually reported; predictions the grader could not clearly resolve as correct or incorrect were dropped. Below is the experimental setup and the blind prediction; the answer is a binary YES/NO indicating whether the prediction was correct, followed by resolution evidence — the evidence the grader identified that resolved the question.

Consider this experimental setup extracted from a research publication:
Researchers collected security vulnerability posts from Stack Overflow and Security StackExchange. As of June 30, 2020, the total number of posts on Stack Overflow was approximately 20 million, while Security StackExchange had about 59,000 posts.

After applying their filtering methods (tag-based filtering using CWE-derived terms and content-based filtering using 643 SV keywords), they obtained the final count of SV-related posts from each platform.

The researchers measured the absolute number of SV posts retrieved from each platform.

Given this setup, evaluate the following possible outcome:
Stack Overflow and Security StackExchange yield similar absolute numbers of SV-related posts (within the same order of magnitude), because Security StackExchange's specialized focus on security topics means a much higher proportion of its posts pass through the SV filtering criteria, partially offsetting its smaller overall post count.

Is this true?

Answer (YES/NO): NO